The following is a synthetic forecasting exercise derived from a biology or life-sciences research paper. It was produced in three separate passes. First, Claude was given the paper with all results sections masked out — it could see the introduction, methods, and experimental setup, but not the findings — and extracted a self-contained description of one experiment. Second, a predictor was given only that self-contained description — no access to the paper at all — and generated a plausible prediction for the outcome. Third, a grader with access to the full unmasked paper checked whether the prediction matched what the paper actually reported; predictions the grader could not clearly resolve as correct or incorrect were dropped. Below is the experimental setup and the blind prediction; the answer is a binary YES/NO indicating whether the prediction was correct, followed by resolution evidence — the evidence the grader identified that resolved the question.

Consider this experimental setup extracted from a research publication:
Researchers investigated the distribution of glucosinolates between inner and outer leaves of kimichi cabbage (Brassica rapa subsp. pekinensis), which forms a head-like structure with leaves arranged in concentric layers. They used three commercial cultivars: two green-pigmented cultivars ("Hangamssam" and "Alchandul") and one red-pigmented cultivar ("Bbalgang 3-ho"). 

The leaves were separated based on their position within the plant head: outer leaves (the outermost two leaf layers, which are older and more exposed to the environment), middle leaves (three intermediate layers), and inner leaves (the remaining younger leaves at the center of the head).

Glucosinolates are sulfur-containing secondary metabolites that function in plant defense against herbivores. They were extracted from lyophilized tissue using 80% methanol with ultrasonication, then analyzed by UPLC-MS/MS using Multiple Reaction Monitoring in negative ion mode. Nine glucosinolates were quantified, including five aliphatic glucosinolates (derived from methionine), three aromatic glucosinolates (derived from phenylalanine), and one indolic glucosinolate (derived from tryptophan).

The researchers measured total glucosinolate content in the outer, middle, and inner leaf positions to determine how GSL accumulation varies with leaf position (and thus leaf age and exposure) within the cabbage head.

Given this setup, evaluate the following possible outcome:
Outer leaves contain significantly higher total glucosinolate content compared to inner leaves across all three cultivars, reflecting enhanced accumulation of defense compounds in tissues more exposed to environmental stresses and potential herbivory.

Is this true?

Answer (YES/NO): NO